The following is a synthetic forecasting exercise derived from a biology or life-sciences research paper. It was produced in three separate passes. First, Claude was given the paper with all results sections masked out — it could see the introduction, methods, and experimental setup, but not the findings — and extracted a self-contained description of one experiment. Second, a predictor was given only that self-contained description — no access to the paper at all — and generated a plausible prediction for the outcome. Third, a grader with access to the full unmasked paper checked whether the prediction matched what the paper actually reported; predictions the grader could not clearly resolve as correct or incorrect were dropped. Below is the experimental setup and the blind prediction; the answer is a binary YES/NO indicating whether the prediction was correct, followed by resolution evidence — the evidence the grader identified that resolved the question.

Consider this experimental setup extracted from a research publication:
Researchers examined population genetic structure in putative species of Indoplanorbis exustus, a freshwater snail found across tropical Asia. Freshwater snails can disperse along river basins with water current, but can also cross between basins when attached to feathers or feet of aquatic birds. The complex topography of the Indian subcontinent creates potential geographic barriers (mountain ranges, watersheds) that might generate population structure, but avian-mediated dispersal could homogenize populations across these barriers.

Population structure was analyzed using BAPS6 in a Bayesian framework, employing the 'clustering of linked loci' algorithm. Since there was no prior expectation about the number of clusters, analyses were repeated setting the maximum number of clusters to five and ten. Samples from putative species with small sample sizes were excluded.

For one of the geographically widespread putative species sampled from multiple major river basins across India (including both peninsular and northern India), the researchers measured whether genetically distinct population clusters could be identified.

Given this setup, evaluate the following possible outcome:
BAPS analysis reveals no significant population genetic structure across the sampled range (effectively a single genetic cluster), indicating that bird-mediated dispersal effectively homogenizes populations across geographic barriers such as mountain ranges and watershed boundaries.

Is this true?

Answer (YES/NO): NO